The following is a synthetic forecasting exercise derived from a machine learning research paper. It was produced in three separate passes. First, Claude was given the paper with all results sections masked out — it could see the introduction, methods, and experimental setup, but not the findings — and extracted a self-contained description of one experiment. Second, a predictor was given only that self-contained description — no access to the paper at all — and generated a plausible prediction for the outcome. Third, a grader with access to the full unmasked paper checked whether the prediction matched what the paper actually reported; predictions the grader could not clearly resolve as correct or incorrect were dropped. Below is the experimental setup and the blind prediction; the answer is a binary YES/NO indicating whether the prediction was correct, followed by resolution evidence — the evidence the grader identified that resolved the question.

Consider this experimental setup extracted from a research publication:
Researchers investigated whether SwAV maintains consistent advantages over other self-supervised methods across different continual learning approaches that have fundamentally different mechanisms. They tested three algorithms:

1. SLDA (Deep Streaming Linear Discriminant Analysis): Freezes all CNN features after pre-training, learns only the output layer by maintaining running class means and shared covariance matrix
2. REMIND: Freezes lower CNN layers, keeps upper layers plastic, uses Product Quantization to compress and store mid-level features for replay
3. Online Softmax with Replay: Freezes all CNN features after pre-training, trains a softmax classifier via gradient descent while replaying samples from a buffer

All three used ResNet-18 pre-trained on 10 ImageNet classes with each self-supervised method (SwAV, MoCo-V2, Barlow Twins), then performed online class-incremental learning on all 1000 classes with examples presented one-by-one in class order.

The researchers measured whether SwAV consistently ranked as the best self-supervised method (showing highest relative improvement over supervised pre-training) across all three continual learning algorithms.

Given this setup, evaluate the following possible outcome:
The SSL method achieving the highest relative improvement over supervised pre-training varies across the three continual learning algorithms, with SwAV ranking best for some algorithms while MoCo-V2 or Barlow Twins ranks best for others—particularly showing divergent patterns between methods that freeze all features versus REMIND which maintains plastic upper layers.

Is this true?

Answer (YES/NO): NO